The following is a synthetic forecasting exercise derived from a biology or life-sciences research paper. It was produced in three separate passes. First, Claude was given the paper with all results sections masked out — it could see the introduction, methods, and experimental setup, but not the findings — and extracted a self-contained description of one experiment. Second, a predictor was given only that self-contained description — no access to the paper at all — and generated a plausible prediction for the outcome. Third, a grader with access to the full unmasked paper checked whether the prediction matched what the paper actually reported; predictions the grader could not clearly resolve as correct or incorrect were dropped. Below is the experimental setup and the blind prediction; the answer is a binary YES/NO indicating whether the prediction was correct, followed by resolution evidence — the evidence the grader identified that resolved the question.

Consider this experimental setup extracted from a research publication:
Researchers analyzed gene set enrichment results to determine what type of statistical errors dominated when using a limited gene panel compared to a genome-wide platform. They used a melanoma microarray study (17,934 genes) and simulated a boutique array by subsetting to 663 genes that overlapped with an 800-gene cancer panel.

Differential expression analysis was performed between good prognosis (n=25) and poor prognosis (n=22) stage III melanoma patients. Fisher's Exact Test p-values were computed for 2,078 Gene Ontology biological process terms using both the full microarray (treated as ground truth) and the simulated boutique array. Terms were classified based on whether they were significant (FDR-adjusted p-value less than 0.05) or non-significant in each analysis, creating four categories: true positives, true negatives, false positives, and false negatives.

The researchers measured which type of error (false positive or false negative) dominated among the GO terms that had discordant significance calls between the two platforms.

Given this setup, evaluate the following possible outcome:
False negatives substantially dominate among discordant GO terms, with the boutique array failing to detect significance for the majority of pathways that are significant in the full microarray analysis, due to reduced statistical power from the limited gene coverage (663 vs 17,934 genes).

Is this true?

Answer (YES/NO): YES